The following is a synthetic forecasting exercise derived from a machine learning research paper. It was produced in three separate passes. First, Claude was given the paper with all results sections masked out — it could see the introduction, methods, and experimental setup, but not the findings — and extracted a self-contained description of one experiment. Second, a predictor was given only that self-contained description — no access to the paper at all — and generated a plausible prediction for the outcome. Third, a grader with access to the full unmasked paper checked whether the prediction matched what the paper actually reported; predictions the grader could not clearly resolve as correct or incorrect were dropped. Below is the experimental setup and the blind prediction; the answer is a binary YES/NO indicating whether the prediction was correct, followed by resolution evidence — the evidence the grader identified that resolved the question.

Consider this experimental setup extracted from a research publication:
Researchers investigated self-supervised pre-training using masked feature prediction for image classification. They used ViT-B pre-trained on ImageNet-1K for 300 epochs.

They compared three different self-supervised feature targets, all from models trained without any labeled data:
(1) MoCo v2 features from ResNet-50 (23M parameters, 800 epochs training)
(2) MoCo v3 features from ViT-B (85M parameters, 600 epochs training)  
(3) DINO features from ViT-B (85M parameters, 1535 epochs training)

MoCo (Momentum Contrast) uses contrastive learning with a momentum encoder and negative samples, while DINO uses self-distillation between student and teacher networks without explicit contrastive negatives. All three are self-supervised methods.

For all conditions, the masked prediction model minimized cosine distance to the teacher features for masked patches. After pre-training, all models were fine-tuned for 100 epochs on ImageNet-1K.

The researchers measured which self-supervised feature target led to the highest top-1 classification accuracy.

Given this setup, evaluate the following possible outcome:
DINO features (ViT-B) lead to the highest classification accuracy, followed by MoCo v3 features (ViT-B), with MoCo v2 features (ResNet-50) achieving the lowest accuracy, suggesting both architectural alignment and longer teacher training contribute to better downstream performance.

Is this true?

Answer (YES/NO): YES